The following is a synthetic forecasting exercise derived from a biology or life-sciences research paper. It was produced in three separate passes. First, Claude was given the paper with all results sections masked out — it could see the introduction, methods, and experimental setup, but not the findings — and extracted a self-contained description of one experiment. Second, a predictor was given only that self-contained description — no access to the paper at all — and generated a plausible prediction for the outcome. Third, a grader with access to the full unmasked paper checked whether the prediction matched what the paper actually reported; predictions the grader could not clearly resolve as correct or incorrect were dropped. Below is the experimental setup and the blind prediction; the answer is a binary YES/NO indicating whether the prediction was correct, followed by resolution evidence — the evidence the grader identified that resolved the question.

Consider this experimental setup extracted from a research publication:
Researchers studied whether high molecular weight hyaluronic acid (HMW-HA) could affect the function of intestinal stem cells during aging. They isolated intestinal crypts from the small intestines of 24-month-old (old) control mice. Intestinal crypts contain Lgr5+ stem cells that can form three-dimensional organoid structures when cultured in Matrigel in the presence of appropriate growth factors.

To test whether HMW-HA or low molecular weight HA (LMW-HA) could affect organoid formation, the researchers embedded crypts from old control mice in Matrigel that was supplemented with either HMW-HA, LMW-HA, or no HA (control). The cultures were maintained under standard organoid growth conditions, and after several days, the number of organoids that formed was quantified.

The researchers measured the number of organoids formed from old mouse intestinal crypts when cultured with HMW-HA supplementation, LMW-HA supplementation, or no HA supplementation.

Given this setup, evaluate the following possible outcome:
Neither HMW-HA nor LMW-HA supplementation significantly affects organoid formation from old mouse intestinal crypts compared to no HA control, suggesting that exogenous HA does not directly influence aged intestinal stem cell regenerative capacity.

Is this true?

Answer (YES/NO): NO